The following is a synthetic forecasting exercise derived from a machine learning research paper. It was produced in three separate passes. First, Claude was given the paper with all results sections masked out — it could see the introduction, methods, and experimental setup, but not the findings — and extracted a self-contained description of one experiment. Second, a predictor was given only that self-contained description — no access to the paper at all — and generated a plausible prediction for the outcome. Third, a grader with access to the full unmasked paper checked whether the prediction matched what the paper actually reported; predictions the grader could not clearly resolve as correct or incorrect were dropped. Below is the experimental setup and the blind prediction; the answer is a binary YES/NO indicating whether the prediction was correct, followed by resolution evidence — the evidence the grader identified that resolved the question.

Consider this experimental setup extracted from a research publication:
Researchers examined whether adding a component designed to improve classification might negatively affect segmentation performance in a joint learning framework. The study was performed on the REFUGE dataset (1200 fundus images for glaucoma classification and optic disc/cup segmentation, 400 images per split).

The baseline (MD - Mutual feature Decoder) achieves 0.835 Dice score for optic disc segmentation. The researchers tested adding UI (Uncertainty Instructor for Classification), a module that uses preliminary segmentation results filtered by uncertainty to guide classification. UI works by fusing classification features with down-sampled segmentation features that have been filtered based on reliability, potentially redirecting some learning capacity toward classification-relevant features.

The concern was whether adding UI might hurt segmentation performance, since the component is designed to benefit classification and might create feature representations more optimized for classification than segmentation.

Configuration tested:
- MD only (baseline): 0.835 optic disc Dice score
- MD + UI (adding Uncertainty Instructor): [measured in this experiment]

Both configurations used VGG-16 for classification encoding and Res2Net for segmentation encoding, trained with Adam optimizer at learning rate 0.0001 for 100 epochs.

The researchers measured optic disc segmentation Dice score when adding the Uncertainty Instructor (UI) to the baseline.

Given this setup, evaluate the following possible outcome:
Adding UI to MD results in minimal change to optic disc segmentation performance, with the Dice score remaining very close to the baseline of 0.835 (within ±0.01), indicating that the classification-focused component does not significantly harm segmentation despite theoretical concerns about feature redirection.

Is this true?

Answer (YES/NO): NO